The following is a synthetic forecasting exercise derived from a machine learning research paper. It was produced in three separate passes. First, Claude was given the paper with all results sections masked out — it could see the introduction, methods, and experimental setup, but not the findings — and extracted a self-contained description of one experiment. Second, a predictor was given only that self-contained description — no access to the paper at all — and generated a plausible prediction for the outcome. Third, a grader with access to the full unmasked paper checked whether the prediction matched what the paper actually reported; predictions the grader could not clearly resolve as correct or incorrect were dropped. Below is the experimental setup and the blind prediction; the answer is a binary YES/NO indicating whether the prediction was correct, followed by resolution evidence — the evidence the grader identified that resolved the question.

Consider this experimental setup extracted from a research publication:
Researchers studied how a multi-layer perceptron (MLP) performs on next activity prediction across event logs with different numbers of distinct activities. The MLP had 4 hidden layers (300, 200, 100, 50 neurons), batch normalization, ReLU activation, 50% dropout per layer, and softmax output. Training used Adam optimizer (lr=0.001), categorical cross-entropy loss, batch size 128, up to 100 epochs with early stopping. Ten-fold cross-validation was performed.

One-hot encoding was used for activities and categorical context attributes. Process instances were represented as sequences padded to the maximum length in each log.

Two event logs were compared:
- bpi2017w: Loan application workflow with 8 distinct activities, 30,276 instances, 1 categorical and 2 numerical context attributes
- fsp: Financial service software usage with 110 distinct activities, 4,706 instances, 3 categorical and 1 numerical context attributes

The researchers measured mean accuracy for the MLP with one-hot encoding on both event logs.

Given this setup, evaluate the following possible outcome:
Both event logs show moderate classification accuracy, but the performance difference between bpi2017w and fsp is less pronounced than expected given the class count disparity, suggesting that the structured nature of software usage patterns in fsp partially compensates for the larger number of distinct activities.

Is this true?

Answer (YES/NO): NO